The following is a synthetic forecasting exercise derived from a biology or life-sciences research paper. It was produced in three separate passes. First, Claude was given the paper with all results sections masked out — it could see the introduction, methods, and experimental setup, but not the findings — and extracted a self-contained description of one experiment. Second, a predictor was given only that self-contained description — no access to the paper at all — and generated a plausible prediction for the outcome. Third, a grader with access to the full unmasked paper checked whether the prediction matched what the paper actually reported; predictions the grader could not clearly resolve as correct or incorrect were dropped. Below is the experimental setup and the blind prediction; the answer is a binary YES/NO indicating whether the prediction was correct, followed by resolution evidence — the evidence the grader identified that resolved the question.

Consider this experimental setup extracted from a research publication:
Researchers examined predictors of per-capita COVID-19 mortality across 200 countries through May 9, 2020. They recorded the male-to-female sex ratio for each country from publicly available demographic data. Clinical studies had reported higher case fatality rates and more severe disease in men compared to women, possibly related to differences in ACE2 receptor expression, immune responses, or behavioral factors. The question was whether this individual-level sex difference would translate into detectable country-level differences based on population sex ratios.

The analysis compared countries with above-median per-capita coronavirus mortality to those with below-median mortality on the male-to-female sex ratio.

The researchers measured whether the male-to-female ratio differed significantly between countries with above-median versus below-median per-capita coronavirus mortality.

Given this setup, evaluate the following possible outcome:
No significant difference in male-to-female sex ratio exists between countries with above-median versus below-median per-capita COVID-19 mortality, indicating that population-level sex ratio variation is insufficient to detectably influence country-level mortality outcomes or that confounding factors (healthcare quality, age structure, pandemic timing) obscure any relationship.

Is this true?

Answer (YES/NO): YES